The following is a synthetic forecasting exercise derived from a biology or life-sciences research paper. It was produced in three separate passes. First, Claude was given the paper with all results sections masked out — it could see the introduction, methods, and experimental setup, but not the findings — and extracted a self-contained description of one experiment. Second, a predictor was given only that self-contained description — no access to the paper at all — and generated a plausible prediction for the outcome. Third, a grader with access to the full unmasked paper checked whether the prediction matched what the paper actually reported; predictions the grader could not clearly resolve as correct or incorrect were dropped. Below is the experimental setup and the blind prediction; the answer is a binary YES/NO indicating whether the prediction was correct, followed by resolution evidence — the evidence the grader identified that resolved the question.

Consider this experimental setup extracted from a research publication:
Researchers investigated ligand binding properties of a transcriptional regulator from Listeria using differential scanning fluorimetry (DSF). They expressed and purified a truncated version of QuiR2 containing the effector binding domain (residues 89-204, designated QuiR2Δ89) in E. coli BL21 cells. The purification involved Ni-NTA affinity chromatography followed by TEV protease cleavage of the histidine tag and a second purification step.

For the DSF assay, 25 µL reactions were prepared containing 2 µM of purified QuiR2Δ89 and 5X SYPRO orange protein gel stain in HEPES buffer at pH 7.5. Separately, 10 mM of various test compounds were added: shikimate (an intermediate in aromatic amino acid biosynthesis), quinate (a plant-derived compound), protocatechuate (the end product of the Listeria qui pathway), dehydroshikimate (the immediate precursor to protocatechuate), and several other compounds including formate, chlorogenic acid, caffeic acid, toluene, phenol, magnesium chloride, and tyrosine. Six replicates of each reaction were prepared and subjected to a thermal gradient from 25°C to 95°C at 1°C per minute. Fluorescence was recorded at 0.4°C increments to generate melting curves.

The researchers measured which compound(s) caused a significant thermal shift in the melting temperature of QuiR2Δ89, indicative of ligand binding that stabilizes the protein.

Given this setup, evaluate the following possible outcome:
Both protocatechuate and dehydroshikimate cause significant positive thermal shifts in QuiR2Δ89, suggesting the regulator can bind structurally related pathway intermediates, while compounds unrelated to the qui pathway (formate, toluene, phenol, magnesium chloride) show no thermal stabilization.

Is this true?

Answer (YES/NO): NO